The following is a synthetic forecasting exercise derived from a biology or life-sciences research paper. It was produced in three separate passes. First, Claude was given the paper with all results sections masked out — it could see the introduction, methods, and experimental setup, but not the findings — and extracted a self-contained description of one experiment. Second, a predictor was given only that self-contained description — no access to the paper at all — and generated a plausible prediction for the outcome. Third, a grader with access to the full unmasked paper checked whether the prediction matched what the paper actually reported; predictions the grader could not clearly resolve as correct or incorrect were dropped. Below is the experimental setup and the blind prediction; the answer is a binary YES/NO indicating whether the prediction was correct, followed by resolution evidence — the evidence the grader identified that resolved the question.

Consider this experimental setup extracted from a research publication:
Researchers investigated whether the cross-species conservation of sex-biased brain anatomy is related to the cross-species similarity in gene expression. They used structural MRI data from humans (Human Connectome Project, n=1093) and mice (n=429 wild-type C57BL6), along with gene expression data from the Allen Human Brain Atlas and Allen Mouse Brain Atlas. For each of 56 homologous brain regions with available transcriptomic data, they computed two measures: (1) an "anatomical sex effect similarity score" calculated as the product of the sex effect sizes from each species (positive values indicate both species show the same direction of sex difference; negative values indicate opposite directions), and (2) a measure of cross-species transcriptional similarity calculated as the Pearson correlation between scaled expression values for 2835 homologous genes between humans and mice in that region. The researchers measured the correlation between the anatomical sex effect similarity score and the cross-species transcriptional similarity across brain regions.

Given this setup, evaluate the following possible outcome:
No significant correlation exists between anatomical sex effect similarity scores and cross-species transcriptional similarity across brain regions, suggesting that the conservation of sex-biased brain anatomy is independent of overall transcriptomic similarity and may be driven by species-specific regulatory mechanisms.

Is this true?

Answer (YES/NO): NO